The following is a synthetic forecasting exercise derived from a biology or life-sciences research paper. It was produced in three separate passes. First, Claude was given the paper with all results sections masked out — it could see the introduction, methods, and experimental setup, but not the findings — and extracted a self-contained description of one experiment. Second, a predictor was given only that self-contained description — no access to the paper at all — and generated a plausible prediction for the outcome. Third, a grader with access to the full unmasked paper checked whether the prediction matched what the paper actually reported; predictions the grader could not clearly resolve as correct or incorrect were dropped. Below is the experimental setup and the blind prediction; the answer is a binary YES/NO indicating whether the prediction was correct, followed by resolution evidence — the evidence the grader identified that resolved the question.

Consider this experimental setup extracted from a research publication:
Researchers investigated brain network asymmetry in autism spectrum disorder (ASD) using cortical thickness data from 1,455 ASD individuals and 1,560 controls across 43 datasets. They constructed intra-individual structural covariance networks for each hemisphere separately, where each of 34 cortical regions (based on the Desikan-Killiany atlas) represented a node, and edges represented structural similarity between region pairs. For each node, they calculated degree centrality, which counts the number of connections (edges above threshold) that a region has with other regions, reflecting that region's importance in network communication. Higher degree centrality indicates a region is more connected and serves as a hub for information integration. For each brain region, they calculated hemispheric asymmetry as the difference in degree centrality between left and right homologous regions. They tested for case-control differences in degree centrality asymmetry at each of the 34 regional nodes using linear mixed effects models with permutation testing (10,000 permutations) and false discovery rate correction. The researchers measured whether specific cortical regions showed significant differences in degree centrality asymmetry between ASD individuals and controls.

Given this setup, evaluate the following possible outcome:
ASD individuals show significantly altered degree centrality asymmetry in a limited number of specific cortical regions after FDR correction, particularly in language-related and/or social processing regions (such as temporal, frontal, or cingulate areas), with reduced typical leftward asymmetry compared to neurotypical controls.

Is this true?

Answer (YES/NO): NO